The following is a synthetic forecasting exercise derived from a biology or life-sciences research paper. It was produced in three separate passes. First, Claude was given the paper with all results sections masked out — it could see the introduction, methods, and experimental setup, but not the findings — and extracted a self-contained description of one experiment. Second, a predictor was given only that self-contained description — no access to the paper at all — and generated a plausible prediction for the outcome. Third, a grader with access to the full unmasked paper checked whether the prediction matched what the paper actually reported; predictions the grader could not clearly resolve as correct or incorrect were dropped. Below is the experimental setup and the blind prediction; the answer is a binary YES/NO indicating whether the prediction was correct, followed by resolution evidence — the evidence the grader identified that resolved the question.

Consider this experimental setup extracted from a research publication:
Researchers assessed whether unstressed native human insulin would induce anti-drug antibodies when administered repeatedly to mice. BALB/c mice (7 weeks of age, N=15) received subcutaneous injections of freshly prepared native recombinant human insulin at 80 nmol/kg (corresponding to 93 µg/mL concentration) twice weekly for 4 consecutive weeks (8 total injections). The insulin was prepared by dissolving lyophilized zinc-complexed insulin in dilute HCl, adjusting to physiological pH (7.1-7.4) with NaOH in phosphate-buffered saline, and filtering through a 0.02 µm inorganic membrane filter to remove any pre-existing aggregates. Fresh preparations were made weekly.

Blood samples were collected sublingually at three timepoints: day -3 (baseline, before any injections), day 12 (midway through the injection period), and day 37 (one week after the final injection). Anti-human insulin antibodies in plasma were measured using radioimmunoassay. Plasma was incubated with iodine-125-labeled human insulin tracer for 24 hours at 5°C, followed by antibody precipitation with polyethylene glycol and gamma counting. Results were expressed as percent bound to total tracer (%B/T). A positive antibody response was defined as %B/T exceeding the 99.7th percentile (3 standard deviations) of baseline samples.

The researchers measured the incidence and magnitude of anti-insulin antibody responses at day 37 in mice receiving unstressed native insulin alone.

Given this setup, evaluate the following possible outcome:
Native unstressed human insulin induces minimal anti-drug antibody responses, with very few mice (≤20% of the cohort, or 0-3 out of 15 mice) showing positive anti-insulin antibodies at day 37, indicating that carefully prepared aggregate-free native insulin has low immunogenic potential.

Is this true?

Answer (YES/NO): NO